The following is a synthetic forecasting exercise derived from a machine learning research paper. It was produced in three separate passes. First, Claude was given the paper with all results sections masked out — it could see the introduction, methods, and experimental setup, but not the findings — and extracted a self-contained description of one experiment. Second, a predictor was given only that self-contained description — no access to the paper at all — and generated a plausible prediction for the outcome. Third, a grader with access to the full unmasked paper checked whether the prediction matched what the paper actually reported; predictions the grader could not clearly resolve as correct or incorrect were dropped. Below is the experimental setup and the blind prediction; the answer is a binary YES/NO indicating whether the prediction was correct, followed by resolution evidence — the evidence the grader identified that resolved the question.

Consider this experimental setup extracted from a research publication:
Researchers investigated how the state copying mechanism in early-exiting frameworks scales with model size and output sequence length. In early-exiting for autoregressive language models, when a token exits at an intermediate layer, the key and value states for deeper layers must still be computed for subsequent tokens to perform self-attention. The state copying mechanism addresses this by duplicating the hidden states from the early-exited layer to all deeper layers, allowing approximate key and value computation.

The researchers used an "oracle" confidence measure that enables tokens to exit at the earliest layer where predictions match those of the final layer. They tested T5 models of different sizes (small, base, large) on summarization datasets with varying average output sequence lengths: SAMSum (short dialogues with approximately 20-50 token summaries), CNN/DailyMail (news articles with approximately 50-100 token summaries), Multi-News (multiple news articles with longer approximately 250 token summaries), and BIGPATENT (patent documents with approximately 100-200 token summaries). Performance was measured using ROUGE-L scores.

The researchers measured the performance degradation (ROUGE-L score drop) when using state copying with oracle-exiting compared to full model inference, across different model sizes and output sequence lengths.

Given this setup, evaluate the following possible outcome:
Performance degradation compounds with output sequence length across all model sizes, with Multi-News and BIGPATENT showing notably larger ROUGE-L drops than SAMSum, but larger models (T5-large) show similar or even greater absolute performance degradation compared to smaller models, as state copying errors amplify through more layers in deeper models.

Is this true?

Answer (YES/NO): YES